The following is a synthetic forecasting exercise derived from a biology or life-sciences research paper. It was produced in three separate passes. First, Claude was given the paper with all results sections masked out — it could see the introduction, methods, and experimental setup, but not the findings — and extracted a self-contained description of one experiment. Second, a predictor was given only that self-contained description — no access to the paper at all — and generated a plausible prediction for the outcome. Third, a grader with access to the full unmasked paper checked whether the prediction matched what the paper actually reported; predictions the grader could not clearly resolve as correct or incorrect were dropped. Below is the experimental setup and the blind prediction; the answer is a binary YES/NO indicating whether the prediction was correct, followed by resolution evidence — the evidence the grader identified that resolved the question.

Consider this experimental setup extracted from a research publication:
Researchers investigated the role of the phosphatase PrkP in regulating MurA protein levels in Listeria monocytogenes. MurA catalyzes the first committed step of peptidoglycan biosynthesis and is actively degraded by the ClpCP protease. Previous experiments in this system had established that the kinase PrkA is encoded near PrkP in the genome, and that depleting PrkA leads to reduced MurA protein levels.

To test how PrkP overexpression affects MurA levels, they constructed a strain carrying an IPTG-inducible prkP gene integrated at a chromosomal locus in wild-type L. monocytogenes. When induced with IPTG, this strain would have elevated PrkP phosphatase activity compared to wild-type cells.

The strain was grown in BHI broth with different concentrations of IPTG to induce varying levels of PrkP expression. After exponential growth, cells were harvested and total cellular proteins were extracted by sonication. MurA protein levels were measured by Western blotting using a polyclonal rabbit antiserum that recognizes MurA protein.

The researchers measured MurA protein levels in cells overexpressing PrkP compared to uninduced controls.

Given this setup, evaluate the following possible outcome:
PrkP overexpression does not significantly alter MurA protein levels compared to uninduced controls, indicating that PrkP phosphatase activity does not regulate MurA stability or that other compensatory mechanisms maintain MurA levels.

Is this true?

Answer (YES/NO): NO